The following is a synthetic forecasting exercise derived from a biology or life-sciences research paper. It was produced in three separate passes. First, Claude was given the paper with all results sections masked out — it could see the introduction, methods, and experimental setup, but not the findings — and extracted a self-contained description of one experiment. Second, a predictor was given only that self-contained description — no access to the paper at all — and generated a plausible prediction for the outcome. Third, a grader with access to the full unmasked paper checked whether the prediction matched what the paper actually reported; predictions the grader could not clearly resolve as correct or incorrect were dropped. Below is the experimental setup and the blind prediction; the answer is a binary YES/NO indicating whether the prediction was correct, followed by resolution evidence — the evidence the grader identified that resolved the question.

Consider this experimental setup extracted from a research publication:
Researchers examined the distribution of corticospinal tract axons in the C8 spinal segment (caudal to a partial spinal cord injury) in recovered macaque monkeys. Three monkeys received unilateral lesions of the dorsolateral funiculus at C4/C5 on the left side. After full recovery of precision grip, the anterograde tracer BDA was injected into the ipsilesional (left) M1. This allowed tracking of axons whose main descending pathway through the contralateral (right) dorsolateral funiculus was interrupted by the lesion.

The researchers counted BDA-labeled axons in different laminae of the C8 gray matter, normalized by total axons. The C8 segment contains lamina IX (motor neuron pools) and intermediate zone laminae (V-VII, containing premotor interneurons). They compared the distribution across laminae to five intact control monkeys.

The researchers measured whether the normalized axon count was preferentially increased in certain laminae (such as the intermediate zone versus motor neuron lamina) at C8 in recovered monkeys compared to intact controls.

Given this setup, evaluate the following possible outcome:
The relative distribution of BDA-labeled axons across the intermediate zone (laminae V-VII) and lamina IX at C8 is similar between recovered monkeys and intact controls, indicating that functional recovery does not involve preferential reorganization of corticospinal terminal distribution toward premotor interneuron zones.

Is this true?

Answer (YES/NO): NO